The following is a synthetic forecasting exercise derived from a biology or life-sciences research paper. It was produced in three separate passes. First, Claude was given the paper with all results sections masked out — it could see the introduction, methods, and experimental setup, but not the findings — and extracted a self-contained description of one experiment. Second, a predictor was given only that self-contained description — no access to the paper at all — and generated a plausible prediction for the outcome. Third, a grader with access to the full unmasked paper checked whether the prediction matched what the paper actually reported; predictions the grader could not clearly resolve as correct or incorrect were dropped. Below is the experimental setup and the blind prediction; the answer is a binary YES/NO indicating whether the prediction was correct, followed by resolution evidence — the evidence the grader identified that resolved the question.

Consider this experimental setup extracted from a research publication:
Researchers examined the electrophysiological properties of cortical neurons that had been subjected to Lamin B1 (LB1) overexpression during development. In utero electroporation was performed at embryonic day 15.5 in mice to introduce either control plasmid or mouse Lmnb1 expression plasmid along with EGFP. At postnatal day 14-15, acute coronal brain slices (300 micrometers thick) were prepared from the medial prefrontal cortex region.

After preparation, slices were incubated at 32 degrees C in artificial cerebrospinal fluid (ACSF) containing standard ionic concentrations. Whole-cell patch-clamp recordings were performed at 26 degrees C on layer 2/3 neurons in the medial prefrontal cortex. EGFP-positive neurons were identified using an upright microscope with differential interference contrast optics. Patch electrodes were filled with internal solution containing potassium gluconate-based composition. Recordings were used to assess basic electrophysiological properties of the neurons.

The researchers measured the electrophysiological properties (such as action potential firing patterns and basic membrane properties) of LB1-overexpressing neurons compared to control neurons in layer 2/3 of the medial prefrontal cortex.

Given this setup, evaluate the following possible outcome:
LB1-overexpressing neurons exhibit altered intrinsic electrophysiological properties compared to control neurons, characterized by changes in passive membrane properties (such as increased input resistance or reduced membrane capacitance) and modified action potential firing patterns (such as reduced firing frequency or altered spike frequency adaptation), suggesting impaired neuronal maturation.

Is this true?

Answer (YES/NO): NO